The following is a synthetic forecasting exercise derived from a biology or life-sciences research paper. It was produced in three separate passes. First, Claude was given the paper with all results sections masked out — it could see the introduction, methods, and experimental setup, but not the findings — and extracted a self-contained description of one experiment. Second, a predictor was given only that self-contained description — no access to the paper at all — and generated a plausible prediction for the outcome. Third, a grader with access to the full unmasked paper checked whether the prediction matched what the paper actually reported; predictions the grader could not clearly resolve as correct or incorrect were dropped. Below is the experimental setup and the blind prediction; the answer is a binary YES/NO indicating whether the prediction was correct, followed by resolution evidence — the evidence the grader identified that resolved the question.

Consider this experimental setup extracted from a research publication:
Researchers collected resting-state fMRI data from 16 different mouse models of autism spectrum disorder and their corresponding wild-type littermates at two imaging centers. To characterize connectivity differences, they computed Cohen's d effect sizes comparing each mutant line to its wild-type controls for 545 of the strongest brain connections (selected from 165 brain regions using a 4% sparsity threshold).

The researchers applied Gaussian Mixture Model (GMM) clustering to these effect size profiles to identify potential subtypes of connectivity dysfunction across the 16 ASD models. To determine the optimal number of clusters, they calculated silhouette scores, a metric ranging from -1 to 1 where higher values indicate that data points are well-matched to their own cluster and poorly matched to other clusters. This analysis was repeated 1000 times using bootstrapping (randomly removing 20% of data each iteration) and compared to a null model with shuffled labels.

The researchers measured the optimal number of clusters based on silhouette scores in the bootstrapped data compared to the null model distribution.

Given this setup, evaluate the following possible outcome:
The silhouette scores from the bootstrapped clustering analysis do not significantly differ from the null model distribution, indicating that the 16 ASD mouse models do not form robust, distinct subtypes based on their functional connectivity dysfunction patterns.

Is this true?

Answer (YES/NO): NO